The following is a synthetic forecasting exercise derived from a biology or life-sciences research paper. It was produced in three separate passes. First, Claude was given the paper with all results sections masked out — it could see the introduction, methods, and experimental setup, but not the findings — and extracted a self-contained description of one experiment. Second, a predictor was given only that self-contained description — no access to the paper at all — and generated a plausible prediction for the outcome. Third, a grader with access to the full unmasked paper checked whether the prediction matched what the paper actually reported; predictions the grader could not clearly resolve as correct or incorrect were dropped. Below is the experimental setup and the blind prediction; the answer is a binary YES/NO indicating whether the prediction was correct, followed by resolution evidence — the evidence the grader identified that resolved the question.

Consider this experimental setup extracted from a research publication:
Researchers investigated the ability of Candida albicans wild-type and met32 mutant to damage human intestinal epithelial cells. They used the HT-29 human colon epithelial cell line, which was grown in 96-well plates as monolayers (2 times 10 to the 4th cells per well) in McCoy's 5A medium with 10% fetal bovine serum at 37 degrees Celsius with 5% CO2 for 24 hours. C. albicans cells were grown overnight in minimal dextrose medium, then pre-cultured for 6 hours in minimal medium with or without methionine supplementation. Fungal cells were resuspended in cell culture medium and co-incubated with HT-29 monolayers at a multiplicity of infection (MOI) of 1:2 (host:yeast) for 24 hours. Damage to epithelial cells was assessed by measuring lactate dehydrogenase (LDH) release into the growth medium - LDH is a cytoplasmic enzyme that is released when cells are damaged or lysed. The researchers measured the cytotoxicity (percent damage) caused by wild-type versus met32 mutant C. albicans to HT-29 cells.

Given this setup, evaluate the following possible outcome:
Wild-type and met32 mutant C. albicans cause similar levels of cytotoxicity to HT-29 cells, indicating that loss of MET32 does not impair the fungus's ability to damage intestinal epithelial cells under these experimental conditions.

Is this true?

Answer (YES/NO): NO